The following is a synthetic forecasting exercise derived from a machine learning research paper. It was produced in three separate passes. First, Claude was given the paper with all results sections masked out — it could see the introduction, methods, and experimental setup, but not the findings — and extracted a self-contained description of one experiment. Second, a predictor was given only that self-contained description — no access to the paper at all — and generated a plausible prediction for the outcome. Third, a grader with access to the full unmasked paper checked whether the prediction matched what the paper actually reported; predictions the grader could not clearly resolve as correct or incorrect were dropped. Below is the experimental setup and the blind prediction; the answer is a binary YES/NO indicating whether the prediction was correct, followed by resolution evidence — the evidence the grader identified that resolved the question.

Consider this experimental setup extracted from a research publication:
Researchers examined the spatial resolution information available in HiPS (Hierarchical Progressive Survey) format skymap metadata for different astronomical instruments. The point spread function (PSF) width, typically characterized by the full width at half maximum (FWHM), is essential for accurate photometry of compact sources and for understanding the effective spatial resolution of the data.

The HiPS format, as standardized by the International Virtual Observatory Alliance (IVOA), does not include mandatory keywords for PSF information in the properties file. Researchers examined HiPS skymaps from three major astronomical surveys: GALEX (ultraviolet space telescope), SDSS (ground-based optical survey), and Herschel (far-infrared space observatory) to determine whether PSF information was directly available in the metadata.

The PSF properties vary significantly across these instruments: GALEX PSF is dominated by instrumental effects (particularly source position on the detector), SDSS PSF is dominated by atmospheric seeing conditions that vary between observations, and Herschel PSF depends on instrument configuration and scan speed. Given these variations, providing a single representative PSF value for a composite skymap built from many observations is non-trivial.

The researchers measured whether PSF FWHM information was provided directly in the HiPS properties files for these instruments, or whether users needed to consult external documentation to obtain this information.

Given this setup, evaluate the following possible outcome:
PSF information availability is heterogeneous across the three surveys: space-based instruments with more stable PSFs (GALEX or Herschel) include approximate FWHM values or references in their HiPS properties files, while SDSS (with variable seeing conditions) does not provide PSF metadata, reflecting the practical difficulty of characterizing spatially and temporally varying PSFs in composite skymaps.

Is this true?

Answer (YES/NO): NO